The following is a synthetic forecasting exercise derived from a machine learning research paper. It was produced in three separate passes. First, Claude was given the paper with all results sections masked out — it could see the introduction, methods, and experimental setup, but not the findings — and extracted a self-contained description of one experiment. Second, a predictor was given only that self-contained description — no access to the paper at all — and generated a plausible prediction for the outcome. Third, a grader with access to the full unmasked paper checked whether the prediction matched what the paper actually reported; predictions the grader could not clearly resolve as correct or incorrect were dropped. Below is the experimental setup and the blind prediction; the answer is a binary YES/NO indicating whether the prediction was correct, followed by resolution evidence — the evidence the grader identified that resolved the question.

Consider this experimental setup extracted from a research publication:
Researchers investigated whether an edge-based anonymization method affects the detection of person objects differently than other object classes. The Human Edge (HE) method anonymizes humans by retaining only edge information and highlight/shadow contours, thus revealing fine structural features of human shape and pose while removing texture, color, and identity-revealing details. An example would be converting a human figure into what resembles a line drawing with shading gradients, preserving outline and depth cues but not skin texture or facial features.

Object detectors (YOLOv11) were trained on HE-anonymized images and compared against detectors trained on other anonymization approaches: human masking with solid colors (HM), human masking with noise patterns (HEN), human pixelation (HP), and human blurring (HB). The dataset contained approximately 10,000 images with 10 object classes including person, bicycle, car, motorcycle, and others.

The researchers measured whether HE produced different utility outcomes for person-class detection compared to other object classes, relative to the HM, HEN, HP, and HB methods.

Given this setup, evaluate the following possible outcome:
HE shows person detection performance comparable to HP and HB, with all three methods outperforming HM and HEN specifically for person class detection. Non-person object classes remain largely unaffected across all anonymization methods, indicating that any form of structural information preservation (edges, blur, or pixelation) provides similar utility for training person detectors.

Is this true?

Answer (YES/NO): NO